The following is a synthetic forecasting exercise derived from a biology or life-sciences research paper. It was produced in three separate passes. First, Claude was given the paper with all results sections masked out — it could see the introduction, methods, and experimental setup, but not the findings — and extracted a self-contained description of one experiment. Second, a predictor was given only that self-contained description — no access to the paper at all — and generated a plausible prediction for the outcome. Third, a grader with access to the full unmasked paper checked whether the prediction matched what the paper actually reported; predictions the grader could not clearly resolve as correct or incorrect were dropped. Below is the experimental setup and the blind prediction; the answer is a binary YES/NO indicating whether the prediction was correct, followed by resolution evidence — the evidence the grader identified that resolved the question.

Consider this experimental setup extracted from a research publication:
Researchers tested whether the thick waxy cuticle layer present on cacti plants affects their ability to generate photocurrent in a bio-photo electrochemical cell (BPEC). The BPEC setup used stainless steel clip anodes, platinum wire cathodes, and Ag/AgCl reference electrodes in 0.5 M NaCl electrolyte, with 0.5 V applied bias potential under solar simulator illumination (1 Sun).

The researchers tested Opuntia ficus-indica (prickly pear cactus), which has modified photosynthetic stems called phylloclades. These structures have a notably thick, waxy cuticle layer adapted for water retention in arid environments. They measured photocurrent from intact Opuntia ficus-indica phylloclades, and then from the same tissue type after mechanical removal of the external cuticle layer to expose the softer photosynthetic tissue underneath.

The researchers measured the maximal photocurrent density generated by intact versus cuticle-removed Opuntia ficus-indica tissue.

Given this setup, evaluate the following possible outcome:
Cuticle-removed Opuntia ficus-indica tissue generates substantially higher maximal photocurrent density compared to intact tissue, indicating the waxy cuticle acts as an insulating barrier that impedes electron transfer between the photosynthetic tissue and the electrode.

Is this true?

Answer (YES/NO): YES